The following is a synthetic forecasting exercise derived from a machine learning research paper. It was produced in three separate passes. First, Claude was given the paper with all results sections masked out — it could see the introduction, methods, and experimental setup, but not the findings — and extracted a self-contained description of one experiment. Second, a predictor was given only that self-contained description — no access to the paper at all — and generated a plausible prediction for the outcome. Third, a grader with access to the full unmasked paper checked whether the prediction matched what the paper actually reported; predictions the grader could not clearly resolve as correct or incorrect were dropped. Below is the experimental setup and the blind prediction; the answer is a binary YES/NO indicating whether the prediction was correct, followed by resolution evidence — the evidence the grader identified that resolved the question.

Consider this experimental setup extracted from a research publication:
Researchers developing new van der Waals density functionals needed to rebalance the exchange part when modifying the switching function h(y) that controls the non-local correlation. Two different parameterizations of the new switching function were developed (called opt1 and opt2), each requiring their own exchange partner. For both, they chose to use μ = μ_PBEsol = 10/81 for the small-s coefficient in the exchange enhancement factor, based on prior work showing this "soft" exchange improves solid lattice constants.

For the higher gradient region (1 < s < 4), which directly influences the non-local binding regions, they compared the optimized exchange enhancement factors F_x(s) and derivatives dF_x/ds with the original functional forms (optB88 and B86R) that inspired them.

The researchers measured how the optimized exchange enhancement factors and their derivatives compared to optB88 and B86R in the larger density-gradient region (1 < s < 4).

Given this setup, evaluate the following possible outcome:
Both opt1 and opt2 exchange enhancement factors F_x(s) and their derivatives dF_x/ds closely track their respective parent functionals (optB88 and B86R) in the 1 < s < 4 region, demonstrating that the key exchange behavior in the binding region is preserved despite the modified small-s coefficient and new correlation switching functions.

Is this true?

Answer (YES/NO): NO